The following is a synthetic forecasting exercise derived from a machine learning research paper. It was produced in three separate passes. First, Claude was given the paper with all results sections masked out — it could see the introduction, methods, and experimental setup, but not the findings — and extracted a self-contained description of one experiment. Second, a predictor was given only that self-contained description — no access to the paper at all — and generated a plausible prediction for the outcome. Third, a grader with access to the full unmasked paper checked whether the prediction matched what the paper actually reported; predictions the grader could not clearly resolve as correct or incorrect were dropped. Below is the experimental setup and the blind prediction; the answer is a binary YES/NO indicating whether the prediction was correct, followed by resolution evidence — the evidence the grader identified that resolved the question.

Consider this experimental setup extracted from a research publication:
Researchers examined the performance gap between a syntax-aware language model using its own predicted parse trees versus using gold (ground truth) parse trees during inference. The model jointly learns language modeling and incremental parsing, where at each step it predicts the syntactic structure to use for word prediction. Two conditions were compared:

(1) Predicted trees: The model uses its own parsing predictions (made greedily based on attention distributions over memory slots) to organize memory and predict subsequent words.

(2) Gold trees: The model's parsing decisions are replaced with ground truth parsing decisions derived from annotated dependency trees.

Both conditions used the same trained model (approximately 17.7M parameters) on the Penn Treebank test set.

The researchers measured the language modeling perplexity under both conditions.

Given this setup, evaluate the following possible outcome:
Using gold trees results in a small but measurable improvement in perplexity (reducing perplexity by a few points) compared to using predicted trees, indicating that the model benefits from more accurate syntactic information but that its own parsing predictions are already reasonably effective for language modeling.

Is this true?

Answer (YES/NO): NO